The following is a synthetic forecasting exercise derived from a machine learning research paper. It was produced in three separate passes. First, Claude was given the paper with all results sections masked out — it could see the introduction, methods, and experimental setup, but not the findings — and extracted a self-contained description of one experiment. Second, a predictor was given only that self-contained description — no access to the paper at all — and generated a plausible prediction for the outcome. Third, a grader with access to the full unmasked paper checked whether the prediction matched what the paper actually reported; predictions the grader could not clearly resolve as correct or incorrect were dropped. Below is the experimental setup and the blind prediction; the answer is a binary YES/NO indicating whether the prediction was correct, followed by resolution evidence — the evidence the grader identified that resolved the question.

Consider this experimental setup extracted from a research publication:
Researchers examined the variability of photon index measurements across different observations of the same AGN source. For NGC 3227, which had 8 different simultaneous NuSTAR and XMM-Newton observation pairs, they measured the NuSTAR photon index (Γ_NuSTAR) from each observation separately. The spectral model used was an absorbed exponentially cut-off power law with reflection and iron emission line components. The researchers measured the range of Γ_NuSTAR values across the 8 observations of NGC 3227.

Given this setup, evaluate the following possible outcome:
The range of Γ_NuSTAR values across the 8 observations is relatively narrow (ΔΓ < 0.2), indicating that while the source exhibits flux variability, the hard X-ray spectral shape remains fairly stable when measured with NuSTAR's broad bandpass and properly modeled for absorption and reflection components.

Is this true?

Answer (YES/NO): NO